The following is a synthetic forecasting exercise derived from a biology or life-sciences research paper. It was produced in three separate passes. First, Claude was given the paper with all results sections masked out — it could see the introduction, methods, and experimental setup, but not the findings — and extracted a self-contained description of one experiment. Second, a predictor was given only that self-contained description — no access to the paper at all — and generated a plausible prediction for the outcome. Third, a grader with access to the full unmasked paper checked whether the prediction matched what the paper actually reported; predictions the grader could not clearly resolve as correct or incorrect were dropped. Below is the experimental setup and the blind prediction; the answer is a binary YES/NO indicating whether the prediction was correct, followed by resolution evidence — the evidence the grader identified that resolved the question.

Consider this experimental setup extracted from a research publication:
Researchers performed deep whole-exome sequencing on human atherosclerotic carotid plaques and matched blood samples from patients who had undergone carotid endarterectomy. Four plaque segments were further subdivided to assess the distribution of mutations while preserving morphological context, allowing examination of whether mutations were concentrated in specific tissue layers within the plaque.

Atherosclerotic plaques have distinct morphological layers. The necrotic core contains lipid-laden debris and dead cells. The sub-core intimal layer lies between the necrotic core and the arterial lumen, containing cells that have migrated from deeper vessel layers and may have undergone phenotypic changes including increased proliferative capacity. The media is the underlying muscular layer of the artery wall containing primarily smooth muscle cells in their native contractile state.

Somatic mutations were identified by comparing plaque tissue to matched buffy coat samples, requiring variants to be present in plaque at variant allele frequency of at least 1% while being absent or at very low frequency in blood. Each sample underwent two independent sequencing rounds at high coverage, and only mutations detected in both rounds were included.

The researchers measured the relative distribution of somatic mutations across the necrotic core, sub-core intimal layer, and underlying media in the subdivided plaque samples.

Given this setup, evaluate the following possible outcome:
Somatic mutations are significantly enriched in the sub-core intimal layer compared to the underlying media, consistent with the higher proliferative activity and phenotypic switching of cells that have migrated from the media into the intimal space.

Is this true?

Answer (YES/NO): YES